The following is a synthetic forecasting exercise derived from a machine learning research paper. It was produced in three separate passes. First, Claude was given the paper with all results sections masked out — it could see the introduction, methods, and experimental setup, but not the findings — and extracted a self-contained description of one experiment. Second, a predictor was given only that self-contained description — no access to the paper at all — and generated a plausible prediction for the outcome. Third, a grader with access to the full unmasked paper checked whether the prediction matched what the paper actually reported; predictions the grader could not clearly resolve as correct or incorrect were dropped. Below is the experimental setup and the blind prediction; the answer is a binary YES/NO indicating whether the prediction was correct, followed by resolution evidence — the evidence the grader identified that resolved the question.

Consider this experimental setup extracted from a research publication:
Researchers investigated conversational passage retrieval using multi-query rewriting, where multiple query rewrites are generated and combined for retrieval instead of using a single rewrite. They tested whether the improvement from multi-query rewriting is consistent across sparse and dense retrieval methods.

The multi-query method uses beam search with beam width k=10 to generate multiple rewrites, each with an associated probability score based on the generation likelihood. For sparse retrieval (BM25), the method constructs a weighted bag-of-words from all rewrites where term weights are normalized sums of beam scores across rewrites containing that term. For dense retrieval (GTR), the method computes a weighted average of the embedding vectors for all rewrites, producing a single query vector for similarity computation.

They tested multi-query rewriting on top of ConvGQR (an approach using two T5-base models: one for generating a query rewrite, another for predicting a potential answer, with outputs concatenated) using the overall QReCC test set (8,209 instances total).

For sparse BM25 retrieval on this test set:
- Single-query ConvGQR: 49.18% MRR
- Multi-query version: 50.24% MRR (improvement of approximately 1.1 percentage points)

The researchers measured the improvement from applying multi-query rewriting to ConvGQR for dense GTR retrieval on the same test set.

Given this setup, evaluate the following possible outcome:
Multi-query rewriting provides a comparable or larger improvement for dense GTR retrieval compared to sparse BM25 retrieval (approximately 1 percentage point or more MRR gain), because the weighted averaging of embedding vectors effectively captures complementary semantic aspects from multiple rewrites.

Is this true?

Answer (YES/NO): YES